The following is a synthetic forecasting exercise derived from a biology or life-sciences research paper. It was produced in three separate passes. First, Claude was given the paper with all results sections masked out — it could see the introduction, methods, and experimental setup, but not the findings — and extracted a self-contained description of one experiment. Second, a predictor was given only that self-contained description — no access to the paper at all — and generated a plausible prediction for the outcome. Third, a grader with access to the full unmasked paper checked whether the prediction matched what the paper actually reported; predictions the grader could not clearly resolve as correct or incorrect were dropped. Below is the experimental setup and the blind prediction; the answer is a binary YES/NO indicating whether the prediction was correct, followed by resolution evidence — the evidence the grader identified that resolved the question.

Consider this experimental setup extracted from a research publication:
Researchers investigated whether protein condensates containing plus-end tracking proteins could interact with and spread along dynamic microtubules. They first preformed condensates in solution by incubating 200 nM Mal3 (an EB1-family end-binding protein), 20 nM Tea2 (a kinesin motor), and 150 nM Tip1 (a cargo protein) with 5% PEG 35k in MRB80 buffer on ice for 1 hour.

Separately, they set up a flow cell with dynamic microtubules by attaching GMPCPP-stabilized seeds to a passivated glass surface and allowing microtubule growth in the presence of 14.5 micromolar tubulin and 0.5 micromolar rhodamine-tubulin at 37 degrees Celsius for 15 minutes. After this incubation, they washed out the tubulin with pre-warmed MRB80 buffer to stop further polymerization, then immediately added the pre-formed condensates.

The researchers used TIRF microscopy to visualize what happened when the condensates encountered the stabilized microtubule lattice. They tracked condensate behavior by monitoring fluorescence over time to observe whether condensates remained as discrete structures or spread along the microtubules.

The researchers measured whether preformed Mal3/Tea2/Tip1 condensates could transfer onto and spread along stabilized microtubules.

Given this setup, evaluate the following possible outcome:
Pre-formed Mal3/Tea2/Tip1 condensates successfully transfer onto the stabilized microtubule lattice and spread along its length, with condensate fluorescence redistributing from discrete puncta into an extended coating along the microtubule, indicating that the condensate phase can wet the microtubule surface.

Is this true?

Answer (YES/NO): YES